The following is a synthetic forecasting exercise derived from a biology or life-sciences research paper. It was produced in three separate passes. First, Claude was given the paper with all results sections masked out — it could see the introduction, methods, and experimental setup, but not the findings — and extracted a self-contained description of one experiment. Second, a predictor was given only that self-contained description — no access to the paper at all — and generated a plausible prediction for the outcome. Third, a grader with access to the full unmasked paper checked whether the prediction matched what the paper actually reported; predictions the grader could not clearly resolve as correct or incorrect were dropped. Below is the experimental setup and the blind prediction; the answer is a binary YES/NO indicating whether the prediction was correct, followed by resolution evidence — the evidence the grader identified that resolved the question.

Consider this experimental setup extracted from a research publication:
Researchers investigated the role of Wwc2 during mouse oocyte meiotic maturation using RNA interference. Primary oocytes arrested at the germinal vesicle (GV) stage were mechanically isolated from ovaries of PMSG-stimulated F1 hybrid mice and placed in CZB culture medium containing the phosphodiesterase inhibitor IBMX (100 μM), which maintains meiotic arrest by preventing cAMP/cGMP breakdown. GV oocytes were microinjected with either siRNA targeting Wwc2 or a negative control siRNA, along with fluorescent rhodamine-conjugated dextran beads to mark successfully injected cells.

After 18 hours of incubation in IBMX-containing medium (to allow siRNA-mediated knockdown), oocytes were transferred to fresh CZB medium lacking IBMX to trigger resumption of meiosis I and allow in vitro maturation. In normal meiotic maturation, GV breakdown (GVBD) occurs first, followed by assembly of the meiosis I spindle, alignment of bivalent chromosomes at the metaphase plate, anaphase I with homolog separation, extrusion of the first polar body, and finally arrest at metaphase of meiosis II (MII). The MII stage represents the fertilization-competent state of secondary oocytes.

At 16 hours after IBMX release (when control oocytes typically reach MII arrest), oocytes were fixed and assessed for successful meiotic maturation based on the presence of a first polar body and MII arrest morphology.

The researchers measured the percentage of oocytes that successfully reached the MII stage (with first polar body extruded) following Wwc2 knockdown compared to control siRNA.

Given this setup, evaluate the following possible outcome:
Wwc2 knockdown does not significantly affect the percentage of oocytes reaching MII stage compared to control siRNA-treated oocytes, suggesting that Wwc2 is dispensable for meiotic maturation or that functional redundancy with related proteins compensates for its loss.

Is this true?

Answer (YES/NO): NO